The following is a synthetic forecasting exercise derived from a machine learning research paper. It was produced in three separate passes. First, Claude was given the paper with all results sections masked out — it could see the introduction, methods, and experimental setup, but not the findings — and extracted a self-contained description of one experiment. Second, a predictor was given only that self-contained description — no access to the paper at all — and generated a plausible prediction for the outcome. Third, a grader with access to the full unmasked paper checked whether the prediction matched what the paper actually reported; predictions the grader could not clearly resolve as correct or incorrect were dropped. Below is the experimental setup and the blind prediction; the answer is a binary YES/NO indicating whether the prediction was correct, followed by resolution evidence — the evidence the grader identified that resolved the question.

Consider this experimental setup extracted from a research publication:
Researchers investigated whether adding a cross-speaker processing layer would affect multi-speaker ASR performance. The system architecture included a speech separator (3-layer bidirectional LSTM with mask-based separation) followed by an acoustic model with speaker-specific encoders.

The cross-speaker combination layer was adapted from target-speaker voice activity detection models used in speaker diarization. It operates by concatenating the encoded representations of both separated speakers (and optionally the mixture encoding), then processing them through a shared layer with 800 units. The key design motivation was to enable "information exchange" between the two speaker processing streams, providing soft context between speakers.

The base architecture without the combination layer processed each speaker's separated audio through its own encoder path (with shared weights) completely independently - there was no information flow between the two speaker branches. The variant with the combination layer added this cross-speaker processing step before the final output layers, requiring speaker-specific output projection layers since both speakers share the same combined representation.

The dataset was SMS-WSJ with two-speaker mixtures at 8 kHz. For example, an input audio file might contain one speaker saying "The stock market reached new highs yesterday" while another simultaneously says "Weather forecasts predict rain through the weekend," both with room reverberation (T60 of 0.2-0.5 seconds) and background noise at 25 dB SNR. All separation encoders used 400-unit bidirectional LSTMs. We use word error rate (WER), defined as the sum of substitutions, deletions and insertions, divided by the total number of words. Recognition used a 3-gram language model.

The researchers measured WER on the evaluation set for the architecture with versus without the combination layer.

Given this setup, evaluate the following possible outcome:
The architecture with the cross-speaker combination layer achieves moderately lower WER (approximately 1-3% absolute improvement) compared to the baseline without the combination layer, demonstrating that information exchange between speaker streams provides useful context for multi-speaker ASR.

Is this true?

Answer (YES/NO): YES